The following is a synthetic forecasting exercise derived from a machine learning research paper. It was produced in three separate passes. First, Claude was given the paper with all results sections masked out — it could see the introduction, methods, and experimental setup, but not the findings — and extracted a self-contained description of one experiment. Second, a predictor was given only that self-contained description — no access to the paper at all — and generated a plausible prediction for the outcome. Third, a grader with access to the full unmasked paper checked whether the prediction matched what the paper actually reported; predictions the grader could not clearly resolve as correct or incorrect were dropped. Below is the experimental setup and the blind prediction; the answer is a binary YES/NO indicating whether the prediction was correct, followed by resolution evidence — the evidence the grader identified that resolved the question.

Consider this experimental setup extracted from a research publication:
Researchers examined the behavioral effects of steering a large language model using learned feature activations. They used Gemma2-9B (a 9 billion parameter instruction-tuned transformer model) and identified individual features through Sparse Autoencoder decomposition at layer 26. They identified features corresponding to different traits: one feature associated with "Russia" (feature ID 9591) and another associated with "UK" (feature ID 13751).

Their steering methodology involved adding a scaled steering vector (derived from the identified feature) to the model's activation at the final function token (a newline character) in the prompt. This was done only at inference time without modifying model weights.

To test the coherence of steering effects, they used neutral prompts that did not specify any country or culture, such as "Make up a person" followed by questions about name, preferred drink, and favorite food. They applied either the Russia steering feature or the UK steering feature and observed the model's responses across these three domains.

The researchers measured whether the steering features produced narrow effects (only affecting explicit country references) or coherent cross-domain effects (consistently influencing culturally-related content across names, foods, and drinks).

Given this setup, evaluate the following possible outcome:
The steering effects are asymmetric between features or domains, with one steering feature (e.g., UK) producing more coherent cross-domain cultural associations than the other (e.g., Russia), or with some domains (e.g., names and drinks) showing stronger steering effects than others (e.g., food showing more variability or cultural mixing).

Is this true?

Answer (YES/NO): NO